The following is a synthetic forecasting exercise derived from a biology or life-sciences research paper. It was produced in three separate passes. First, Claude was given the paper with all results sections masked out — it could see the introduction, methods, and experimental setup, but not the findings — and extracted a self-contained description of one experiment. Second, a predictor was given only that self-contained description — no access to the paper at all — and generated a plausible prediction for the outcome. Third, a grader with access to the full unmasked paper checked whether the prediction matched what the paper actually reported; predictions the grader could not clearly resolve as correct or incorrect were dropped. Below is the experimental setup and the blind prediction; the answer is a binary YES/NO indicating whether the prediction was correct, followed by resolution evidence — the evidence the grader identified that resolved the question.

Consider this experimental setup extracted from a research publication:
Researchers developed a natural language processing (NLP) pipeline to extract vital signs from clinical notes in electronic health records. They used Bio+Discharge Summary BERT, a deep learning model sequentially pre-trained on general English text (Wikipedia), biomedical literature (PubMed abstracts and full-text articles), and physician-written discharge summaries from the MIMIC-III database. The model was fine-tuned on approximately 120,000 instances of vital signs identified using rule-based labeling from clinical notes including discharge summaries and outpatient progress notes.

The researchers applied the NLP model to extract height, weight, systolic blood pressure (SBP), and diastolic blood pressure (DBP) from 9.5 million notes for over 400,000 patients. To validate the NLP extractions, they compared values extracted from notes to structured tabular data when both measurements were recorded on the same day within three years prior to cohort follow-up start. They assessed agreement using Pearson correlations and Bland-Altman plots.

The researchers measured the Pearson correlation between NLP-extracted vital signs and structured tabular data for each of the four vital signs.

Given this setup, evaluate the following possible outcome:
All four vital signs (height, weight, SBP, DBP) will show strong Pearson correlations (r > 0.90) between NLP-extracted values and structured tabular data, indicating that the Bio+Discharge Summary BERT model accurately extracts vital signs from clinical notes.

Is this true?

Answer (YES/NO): YES